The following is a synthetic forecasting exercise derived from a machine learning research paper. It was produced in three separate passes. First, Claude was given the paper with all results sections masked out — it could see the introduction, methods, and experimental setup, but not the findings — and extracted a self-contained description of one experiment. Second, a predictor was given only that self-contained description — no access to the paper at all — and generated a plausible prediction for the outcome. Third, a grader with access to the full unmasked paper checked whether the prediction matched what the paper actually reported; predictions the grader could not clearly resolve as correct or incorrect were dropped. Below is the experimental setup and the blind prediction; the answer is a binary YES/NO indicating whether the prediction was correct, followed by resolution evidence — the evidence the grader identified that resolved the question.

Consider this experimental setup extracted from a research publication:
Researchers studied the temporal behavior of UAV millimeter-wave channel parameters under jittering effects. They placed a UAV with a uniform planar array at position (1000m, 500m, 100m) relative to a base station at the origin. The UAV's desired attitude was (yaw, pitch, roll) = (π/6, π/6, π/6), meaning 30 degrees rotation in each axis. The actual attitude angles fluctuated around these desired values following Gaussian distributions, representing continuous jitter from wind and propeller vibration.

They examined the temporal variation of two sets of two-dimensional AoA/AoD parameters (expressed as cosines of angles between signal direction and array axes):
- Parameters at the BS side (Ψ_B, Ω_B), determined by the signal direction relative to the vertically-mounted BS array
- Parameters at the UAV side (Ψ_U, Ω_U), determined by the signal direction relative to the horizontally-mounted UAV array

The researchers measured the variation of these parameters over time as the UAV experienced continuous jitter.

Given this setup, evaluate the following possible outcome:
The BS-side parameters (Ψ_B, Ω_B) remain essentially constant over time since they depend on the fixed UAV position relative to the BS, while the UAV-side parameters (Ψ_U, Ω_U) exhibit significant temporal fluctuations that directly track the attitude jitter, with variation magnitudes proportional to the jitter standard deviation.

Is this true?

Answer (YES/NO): NO